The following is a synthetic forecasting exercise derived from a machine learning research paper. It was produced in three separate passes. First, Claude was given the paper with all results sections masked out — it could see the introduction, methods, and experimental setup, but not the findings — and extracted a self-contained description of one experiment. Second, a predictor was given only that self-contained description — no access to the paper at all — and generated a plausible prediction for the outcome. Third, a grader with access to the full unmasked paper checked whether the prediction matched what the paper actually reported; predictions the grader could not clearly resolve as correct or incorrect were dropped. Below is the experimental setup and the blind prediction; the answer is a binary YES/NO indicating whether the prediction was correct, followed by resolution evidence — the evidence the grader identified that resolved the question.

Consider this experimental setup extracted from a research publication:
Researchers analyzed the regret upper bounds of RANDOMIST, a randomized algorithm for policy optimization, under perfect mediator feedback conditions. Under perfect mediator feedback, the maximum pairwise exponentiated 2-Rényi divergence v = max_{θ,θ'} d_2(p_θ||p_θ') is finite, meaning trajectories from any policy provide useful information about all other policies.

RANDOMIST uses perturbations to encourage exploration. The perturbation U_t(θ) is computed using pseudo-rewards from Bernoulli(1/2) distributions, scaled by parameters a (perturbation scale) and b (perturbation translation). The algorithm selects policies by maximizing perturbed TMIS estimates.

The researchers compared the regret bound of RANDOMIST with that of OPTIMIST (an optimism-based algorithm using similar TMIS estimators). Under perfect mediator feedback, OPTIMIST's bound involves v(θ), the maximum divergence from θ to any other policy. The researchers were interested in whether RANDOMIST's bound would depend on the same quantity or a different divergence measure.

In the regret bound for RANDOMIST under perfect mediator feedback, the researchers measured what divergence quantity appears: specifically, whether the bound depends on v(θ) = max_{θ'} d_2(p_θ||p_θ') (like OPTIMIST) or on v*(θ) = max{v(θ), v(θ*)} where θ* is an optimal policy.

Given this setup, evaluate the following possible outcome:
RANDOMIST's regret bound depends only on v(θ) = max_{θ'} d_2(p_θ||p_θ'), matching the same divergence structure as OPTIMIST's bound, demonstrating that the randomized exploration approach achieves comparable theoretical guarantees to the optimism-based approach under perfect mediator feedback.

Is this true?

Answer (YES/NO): NO